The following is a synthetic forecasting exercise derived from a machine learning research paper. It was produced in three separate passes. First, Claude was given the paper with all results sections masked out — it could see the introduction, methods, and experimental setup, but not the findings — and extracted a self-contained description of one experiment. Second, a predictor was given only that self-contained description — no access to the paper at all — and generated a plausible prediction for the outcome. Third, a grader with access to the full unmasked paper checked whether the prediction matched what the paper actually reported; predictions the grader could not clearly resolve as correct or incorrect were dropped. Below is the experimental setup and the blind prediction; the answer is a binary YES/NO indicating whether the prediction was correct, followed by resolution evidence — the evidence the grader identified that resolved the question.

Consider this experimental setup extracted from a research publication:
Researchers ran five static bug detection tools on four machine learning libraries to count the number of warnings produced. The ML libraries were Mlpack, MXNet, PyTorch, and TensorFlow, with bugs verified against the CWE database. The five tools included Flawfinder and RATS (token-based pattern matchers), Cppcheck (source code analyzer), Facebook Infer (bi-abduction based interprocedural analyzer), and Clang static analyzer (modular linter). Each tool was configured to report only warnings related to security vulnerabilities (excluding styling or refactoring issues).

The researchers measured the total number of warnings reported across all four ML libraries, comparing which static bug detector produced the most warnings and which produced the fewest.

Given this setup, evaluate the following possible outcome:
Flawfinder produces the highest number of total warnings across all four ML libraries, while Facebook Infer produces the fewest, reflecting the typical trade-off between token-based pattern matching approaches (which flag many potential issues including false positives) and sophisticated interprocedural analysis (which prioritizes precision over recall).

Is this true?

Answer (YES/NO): NO